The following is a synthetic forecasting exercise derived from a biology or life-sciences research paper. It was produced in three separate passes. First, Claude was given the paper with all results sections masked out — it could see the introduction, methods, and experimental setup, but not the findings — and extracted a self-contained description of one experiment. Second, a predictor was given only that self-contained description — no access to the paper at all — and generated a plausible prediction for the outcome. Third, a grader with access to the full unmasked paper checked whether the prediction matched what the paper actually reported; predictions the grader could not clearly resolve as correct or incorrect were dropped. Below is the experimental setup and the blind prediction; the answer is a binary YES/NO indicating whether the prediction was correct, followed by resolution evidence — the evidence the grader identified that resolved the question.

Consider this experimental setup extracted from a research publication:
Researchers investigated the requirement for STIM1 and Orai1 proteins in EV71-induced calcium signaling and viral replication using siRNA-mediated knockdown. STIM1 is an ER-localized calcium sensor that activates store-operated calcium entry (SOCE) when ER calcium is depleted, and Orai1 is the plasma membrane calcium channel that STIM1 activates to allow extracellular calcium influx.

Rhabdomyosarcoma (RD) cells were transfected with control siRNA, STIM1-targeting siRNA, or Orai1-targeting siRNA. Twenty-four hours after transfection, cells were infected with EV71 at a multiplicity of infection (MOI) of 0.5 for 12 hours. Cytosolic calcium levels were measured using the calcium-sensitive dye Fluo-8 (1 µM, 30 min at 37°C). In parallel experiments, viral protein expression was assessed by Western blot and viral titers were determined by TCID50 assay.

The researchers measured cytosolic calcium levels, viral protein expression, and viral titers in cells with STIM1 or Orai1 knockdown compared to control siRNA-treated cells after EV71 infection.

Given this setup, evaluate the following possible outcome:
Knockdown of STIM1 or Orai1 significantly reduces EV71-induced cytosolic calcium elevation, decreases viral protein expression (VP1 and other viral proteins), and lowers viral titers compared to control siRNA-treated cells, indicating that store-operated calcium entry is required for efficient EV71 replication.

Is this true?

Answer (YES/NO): YES